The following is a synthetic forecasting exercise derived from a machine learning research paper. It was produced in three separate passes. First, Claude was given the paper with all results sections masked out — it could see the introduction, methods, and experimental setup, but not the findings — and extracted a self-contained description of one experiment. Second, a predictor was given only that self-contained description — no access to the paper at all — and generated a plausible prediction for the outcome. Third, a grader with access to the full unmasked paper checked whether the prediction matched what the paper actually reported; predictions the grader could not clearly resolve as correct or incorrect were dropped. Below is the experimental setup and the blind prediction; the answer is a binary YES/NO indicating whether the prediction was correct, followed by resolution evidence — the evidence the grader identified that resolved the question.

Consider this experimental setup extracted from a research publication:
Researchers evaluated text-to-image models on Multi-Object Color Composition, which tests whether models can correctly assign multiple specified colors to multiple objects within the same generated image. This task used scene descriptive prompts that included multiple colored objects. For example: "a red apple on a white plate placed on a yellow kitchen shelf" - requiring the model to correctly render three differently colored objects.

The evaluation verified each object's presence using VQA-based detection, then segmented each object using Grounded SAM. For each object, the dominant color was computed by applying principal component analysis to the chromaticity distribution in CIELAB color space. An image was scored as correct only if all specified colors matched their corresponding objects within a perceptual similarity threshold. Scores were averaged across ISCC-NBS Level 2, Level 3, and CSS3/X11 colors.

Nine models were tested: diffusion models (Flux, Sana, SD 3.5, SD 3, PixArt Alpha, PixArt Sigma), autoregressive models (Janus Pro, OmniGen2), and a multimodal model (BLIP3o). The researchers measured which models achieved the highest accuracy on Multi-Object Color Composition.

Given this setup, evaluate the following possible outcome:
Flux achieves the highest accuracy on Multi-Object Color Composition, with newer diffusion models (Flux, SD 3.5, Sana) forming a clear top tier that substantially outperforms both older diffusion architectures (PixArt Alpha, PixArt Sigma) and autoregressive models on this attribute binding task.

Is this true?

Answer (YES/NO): NO